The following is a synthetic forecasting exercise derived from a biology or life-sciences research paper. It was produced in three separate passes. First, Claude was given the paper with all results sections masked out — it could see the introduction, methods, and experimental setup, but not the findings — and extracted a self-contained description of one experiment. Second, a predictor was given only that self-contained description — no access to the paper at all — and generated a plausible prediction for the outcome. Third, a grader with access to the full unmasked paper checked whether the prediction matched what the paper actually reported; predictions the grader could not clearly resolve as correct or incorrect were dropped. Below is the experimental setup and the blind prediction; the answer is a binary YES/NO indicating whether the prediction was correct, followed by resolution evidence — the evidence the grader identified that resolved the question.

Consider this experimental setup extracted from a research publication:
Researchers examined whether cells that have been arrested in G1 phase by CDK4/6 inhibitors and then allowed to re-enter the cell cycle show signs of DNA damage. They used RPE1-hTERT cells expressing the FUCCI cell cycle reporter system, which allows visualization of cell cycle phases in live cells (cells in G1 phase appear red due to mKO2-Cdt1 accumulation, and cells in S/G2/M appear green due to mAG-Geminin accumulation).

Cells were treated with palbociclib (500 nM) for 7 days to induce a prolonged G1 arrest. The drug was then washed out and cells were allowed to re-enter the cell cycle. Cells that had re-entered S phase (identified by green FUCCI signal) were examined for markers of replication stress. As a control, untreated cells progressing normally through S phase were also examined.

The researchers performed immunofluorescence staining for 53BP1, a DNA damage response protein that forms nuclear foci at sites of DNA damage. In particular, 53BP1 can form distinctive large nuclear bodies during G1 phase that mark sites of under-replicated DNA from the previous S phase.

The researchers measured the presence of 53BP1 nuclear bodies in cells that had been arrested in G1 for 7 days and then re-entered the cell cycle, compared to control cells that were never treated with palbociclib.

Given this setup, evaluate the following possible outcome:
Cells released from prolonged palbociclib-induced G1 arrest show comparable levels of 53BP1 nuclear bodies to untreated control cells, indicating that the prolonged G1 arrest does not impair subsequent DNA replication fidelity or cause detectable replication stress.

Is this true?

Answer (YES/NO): NO